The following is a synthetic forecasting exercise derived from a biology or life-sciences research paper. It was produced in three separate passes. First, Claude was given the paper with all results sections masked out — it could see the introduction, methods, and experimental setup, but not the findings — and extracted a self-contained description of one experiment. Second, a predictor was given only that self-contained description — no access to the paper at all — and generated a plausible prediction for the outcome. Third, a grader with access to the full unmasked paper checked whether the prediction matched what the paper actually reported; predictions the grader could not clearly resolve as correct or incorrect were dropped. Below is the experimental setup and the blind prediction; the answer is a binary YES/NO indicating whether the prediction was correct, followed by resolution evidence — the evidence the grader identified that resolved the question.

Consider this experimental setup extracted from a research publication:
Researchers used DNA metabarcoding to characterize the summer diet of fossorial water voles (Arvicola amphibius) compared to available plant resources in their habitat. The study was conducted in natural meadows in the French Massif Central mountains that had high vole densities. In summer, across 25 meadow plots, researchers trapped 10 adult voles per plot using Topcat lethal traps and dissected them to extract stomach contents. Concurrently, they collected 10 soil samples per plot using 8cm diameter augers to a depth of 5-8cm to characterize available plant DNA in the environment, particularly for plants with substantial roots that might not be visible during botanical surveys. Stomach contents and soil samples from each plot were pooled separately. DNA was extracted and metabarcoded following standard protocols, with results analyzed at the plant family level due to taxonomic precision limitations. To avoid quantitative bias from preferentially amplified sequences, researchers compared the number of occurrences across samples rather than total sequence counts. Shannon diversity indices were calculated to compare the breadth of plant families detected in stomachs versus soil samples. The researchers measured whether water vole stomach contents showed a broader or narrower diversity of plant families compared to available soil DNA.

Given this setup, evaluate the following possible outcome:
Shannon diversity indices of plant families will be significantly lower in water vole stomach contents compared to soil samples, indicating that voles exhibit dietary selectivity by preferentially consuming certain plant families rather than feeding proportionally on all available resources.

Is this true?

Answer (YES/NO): NO